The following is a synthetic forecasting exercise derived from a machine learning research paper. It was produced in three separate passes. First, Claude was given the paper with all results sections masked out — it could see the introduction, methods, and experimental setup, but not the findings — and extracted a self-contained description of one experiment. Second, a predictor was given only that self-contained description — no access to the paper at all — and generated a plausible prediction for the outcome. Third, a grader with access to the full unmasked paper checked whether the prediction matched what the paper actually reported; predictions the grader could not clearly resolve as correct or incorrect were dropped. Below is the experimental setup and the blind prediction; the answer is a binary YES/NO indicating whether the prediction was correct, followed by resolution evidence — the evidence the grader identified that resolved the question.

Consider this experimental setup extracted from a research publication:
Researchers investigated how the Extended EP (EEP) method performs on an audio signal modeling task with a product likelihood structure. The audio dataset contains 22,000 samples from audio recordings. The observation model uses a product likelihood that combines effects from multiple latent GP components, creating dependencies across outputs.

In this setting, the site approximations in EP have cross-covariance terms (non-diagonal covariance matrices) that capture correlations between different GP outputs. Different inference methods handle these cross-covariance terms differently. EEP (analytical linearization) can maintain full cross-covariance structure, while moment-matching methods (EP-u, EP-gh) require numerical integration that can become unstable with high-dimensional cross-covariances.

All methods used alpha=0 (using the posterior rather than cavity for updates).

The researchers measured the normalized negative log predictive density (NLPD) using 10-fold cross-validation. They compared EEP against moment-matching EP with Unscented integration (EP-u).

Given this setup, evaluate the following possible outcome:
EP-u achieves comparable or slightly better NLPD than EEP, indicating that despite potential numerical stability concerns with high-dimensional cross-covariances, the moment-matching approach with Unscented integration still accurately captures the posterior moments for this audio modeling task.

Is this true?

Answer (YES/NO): NO